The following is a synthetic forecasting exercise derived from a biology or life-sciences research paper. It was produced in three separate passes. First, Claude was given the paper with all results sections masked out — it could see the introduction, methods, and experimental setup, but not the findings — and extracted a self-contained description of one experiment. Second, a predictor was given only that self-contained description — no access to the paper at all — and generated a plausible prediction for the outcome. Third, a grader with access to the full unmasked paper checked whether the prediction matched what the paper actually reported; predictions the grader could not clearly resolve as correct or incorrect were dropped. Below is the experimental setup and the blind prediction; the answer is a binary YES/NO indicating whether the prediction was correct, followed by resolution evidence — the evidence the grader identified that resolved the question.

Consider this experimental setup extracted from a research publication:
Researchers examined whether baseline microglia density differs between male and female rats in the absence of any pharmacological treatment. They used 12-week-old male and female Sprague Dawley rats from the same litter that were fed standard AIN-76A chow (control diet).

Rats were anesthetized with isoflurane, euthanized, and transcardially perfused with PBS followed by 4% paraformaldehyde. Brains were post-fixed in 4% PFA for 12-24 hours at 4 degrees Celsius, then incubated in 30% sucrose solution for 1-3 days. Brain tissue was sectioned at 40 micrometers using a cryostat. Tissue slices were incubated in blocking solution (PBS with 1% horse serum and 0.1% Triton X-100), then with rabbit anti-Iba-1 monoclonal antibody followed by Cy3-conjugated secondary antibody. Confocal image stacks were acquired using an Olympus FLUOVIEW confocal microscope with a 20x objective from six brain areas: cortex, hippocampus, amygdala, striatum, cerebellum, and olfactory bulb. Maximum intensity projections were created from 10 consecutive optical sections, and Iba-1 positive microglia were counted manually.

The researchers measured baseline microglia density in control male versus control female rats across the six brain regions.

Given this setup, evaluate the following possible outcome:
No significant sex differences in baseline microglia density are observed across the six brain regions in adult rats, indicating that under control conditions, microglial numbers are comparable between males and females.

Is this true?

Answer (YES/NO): NO